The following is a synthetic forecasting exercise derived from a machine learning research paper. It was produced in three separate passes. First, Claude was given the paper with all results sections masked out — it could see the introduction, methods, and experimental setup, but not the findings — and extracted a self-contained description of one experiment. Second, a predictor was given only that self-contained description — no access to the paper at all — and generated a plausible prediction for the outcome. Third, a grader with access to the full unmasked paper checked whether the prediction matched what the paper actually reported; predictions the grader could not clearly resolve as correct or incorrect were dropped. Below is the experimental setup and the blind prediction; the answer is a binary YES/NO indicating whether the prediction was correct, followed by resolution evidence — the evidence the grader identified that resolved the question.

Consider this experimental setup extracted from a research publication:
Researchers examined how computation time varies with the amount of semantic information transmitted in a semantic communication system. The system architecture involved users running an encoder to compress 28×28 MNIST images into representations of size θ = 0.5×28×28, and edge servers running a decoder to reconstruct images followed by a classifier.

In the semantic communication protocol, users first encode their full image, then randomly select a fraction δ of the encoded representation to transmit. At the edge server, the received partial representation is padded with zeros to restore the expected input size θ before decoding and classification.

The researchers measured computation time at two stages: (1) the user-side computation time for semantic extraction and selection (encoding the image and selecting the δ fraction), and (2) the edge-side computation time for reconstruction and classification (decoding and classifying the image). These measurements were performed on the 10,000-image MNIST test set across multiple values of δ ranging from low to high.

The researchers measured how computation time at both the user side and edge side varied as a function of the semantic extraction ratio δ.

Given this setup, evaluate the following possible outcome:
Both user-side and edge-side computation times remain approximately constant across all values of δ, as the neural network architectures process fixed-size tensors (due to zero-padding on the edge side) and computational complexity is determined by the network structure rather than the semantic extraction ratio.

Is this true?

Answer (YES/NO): YES